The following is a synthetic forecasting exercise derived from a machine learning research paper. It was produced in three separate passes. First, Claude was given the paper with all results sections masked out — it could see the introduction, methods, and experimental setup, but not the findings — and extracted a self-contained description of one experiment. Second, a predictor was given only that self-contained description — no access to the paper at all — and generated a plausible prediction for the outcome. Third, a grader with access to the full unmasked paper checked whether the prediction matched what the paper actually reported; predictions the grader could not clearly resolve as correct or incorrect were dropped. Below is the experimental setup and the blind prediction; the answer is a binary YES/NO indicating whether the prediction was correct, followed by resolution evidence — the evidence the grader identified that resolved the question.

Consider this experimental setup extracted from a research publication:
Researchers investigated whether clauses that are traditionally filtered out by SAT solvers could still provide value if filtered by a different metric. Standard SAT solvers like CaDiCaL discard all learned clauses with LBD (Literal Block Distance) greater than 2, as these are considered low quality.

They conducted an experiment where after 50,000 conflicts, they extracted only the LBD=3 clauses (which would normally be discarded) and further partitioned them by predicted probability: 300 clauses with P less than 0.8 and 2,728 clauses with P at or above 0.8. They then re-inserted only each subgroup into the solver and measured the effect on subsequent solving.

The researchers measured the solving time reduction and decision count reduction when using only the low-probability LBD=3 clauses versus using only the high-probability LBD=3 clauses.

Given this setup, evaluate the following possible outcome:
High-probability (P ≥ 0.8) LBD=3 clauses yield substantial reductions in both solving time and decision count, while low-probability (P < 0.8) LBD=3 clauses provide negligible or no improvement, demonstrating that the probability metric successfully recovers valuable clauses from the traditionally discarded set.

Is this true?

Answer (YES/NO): NO